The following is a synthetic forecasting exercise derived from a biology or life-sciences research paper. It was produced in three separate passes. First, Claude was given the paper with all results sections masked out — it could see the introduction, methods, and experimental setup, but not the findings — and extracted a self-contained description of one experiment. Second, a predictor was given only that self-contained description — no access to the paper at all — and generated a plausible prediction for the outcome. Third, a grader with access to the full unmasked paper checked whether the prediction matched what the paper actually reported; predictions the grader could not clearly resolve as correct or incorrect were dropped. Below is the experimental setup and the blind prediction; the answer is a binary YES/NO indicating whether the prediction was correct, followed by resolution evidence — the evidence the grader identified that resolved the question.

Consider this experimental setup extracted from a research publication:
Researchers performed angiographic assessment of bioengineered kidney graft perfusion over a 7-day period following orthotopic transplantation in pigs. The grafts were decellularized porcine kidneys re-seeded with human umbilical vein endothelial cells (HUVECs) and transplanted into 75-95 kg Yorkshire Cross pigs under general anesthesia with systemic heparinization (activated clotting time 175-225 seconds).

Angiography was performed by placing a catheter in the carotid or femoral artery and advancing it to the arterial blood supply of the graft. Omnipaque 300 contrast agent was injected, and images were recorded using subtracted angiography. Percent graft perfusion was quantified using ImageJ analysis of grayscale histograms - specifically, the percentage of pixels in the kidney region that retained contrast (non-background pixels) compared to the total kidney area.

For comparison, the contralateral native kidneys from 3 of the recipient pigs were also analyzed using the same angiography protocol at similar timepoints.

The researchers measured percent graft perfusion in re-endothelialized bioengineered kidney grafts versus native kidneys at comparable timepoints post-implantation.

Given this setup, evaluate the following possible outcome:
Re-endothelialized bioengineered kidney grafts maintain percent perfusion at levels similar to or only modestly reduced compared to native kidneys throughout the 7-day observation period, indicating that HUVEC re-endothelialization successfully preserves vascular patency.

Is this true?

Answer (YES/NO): YES